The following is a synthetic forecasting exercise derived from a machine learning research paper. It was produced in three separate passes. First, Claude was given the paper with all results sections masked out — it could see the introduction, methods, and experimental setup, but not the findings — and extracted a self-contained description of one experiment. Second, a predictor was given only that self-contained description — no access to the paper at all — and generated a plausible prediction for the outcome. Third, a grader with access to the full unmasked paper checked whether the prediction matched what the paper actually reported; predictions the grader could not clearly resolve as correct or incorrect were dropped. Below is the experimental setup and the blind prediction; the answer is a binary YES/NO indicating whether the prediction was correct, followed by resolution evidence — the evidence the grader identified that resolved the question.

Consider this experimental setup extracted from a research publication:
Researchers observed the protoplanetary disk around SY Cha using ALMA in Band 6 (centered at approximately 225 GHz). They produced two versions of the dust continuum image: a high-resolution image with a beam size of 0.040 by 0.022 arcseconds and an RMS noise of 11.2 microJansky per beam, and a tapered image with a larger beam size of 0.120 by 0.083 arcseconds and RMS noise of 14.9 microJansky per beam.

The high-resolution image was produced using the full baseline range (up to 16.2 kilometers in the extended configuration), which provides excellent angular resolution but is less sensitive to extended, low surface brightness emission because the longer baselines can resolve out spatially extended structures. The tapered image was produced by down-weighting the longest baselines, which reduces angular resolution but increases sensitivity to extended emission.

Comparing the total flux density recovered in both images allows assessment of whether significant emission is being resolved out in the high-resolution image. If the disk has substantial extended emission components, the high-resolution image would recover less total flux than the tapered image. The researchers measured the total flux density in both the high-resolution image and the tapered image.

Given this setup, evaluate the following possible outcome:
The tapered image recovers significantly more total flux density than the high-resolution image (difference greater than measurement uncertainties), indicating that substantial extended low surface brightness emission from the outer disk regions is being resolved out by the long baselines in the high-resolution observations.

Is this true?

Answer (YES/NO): NO